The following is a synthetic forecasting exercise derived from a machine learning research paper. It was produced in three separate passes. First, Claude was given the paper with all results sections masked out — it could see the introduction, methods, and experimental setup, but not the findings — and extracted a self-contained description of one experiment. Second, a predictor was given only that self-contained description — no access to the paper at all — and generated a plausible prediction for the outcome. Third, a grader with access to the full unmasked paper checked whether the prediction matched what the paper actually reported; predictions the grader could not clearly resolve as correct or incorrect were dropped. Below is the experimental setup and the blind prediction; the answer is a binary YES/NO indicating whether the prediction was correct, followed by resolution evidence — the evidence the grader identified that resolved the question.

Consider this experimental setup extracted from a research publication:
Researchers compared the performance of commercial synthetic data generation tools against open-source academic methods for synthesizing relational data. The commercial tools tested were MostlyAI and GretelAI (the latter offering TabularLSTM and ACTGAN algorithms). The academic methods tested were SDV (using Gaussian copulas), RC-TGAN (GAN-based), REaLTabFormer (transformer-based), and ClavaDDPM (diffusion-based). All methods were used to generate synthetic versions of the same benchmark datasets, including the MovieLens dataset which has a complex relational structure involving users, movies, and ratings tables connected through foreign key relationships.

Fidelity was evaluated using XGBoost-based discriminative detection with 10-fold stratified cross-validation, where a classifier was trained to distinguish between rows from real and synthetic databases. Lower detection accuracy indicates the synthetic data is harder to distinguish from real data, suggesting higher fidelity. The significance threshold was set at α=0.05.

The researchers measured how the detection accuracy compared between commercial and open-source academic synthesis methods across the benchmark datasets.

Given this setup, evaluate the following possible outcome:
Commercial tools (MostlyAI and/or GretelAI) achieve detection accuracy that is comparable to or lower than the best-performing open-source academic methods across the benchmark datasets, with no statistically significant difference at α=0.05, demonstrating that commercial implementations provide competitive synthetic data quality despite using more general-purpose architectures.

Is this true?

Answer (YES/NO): NO